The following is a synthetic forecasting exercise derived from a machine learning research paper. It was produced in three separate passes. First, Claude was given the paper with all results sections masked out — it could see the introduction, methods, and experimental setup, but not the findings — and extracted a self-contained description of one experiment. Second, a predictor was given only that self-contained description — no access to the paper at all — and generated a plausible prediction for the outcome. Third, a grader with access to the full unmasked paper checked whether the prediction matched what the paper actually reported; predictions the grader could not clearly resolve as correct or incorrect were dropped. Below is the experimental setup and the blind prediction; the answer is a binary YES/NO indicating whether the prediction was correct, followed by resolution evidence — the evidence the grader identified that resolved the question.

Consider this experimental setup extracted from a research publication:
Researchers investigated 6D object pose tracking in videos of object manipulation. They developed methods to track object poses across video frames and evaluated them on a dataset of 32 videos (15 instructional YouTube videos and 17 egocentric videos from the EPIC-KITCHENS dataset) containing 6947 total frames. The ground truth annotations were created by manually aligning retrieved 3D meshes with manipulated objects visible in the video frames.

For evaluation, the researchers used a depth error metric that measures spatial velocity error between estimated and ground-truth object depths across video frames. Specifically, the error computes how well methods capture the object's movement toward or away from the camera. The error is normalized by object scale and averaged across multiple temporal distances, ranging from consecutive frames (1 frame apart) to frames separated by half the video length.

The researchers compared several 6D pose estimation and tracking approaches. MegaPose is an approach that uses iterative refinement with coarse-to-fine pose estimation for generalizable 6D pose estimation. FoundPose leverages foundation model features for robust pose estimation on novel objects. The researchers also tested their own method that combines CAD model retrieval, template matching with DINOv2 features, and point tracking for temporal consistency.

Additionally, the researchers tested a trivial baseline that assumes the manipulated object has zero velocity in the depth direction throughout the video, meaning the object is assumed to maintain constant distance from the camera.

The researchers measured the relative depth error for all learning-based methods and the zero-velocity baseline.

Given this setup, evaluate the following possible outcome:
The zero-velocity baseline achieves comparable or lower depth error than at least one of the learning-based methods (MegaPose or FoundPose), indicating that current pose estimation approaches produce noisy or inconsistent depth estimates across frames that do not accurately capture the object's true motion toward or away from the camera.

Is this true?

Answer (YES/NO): YES